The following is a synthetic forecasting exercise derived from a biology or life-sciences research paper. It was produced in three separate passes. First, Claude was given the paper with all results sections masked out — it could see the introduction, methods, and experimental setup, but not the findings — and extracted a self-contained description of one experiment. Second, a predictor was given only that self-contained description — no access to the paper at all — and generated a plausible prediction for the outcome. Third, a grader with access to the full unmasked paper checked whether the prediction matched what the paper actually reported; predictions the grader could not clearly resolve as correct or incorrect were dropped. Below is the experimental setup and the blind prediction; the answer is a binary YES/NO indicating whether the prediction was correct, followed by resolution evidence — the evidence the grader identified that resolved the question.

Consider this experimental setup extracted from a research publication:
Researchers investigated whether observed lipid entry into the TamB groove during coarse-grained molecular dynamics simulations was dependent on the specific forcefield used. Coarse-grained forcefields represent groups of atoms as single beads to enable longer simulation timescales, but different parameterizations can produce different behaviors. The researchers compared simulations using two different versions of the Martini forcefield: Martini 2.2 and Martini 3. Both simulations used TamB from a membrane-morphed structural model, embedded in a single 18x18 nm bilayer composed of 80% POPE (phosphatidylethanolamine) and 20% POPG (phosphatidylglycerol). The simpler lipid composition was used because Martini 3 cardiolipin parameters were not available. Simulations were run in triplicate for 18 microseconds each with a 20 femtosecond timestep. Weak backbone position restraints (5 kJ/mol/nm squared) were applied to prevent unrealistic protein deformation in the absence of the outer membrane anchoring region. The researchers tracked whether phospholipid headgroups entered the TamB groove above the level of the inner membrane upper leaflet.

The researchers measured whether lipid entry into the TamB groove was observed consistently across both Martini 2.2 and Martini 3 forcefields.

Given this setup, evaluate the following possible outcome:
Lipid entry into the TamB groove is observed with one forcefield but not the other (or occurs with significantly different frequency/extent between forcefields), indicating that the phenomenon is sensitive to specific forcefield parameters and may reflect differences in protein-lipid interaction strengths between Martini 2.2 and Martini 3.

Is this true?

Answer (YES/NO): NO